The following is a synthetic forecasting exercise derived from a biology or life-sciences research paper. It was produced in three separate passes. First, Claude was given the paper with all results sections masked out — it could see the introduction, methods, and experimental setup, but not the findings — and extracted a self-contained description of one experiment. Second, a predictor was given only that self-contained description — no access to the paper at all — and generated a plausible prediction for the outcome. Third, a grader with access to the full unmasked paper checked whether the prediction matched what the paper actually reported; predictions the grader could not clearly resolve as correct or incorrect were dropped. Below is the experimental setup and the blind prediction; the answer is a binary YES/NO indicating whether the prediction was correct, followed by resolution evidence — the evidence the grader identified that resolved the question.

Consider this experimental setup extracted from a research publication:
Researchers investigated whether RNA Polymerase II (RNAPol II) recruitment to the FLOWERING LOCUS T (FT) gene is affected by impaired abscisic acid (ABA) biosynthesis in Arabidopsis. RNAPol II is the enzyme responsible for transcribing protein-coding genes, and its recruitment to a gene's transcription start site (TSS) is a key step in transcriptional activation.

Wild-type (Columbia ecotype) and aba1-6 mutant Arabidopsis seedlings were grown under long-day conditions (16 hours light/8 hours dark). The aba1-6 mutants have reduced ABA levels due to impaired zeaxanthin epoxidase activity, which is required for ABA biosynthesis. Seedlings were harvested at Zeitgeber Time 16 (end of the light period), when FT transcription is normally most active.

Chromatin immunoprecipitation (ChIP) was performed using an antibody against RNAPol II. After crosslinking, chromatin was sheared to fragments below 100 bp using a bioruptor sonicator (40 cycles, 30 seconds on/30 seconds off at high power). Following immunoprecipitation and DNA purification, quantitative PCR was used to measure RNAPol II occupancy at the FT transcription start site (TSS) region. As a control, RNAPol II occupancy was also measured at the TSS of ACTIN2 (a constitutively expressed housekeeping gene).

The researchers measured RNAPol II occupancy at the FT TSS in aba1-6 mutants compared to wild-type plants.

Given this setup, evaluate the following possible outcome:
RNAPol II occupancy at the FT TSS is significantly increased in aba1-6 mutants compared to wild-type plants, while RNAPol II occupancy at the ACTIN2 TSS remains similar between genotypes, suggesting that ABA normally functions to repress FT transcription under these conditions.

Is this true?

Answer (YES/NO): NO